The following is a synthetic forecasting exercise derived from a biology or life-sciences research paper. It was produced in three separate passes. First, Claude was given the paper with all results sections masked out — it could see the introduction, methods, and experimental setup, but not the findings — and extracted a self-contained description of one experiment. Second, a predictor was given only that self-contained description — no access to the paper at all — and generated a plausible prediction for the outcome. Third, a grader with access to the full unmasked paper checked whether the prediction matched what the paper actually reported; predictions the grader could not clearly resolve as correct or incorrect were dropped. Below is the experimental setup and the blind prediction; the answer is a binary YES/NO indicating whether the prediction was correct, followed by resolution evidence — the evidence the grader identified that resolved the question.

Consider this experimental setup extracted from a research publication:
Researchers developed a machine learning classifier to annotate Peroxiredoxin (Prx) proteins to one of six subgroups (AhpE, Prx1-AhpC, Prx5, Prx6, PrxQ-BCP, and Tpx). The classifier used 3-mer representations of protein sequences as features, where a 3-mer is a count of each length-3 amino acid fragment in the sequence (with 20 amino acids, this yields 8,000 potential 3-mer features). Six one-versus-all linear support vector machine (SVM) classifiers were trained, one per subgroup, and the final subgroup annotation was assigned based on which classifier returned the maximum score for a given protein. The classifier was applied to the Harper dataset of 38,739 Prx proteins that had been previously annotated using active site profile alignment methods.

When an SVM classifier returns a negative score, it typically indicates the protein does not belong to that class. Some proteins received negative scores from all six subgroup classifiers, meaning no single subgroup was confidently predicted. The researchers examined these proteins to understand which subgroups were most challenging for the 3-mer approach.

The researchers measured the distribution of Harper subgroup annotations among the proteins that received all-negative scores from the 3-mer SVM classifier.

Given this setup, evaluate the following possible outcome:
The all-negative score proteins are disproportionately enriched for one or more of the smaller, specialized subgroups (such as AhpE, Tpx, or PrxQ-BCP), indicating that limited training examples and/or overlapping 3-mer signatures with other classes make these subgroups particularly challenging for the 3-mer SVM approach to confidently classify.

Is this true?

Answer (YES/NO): YES